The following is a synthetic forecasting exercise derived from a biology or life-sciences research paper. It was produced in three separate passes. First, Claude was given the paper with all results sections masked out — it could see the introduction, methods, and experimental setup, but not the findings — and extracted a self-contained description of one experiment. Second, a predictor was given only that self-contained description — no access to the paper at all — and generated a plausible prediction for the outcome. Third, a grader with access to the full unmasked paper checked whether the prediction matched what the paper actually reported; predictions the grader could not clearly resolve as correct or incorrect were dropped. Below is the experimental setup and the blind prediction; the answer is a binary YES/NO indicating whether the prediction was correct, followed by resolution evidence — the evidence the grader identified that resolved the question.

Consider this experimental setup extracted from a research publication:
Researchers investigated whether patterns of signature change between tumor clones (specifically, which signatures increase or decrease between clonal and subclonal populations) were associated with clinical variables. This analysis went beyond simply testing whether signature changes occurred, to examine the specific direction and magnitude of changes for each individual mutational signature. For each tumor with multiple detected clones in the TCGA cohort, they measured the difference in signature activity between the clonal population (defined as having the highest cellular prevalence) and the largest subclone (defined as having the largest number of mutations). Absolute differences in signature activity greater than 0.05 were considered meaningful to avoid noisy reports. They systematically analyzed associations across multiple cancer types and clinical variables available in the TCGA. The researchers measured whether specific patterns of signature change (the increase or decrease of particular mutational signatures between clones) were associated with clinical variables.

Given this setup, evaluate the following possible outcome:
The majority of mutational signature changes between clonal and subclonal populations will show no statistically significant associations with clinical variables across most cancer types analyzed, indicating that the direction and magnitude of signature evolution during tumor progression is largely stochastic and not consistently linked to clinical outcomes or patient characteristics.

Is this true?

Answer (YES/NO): YES